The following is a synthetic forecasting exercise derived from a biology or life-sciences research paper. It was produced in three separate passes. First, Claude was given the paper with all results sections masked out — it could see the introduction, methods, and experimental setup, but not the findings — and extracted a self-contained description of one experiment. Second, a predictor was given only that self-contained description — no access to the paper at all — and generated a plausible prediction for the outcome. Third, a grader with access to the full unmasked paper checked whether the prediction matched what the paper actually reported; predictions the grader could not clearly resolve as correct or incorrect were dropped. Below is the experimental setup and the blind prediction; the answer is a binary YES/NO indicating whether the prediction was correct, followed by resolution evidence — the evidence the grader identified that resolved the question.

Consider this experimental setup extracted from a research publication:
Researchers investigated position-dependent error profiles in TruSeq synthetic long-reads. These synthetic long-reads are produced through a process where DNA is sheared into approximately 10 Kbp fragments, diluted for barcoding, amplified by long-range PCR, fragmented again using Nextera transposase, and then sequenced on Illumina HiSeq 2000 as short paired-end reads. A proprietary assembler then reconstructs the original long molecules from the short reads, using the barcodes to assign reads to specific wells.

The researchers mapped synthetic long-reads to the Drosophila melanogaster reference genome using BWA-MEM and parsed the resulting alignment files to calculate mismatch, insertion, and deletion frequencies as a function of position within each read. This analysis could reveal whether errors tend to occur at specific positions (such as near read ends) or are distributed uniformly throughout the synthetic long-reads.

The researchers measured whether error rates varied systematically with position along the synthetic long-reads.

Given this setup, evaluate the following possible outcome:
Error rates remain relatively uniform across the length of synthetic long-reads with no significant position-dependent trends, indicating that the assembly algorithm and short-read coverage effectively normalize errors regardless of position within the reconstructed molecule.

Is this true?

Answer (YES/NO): NO